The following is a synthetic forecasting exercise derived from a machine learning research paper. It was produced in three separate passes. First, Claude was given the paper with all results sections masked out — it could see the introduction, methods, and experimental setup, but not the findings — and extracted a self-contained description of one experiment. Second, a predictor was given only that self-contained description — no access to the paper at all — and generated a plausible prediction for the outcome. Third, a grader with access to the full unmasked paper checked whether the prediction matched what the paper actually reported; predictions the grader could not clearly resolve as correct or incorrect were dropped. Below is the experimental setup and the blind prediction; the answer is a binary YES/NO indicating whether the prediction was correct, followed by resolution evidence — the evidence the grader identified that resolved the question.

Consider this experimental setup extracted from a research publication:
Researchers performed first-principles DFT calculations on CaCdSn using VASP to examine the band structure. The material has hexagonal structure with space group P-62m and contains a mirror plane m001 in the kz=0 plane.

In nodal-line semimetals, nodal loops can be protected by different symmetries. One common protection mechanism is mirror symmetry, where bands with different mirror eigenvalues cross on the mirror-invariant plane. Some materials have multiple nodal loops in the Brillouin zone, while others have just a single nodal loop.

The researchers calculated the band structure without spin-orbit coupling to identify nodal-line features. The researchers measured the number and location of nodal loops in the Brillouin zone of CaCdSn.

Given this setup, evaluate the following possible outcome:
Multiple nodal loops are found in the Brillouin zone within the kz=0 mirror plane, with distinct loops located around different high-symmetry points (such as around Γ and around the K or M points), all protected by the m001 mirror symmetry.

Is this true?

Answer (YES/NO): NO